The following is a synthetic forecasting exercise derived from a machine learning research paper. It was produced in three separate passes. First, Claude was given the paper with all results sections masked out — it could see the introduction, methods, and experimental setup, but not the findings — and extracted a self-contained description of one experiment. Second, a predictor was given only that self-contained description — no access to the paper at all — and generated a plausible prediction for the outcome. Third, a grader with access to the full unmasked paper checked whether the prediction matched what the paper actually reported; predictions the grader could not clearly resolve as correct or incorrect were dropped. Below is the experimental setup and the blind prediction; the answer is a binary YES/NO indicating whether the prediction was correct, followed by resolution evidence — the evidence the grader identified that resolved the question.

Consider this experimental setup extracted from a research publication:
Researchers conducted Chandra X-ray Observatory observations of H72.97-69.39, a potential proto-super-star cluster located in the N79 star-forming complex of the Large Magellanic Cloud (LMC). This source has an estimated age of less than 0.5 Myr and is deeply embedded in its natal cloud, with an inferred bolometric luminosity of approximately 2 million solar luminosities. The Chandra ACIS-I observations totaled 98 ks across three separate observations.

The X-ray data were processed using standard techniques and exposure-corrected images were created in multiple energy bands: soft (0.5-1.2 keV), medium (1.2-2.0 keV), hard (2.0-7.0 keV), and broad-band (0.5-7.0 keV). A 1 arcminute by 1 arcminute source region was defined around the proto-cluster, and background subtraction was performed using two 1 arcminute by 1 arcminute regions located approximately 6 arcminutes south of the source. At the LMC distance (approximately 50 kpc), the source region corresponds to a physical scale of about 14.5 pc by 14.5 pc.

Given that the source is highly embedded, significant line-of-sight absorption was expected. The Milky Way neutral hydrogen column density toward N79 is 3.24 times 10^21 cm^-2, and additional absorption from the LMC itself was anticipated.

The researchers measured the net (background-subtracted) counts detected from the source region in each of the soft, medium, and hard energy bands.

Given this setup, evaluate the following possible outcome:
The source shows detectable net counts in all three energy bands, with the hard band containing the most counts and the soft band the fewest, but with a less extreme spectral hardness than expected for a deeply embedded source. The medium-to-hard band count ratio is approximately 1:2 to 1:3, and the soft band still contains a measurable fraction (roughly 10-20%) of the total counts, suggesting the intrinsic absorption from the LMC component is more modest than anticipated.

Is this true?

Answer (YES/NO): NO